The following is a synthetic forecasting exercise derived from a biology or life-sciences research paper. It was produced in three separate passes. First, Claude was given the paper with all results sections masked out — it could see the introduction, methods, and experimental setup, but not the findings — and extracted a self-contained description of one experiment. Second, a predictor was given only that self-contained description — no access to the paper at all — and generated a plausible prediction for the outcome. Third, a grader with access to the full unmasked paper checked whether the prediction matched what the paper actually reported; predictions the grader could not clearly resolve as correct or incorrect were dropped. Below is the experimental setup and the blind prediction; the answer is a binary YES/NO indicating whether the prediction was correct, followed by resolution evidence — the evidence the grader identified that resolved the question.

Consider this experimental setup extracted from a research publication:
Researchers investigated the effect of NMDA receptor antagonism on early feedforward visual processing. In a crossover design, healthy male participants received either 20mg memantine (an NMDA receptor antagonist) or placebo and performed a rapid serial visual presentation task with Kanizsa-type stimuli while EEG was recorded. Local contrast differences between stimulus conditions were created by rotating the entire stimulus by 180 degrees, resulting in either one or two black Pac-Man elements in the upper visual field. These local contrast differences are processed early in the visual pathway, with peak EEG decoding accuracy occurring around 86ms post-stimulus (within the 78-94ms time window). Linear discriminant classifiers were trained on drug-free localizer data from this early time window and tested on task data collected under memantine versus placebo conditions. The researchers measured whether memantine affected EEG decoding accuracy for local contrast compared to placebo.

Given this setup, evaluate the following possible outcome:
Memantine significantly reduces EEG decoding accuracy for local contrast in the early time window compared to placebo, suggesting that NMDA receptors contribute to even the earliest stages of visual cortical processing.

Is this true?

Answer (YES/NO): NO